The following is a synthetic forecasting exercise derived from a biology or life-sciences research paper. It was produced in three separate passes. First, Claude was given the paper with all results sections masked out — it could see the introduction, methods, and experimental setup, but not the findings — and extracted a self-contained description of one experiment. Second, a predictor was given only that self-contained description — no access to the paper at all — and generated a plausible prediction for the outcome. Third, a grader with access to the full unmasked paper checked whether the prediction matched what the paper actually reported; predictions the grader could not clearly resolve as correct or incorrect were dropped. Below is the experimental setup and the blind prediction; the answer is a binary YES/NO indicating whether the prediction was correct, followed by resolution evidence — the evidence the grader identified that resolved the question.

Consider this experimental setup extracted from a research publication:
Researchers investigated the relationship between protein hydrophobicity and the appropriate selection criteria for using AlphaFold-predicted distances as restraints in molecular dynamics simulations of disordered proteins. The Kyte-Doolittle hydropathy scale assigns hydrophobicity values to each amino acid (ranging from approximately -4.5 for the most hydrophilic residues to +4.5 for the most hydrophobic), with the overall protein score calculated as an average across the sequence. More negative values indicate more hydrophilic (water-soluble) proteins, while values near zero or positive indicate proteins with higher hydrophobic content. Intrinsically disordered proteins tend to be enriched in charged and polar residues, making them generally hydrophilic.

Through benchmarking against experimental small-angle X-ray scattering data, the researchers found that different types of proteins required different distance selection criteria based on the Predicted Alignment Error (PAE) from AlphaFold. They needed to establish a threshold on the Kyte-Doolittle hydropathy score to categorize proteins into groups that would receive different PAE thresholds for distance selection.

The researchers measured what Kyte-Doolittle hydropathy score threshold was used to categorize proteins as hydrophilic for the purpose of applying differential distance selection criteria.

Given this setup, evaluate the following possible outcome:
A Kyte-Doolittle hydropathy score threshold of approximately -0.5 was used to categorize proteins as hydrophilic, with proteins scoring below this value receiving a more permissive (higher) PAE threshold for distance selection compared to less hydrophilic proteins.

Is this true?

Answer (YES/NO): NO